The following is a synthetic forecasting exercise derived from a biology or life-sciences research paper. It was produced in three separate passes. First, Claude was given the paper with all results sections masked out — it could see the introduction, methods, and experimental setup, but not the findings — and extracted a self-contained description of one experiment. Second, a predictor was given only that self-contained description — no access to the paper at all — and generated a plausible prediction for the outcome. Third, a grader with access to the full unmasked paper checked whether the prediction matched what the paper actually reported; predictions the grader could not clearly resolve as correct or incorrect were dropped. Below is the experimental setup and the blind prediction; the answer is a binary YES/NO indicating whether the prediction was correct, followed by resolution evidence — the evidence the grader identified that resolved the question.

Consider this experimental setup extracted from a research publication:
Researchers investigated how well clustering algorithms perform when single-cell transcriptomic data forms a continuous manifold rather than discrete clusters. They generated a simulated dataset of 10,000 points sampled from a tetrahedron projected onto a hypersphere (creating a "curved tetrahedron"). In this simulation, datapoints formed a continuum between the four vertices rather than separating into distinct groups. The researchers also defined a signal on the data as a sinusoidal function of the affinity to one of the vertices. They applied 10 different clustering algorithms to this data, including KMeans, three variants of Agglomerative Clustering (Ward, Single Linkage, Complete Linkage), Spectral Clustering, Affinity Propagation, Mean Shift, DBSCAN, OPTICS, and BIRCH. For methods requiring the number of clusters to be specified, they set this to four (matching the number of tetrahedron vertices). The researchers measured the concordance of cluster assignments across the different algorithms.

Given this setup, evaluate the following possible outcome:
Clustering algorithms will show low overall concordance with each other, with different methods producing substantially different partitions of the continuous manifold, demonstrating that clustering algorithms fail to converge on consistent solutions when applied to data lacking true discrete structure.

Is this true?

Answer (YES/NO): YES